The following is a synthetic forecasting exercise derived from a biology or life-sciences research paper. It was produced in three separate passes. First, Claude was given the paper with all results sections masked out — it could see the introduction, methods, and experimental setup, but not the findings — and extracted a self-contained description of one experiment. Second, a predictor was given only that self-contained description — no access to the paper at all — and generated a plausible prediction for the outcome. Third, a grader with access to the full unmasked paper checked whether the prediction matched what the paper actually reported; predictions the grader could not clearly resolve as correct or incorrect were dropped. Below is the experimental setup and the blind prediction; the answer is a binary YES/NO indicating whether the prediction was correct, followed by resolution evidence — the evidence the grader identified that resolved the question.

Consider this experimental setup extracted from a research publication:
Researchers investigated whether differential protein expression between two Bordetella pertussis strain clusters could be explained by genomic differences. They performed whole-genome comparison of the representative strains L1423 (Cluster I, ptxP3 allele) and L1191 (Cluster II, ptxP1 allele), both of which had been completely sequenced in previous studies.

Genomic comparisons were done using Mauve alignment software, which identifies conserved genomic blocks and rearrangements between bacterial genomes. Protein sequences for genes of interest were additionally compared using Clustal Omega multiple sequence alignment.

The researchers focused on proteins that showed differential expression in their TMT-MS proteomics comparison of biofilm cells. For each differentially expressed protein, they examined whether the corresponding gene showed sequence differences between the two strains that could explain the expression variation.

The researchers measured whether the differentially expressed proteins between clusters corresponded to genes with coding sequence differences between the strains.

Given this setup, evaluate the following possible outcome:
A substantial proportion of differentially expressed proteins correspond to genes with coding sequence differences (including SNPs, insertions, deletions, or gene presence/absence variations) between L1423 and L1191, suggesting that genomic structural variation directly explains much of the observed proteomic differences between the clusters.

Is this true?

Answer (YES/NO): NO